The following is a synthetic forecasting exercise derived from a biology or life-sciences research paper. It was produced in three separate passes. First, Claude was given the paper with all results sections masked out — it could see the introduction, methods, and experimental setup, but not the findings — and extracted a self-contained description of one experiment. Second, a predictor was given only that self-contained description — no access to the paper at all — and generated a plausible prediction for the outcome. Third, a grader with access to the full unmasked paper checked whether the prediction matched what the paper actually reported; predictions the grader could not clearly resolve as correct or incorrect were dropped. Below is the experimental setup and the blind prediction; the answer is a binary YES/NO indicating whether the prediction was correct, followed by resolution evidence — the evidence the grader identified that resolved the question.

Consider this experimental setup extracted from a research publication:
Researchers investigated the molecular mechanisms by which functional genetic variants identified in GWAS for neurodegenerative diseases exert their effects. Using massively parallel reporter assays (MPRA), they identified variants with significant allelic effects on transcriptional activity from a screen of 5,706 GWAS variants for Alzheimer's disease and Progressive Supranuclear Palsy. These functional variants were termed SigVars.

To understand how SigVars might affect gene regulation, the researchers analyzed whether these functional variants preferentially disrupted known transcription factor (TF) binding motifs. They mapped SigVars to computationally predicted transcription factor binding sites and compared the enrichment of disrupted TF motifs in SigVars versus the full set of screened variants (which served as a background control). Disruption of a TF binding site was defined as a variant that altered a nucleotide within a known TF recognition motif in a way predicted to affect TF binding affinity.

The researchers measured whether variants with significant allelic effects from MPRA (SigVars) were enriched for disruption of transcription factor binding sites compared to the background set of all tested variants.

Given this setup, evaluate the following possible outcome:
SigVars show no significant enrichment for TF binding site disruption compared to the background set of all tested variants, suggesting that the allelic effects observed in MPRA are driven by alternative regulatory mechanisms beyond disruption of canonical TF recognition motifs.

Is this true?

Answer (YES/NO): NO